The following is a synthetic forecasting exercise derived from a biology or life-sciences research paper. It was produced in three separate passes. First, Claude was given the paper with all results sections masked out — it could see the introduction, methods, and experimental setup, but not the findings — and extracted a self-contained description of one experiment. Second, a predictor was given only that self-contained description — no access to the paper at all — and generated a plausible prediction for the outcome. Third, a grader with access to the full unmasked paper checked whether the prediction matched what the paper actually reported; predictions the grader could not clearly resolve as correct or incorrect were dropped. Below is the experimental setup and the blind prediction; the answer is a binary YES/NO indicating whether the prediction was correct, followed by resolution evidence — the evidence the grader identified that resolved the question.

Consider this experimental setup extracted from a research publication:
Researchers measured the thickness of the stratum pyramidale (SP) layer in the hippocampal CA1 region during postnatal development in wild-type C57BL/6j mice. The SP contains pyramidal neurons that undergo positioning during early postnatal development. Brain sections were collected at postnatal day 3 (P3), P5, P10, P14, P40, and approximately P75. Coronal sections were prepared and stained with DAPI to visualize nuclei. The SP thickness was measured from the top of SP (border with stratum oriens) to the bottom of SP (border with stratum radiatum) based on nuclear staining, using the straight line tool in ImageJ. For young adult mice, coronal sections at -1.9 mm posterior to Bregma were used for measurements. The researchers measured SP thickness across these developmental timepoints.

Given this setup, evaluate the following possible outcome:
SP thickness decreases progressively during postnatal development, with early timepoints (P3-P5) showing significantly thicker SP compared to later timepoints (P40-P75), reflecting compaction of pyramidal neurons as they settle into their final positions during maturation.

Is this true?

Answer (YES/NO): YES